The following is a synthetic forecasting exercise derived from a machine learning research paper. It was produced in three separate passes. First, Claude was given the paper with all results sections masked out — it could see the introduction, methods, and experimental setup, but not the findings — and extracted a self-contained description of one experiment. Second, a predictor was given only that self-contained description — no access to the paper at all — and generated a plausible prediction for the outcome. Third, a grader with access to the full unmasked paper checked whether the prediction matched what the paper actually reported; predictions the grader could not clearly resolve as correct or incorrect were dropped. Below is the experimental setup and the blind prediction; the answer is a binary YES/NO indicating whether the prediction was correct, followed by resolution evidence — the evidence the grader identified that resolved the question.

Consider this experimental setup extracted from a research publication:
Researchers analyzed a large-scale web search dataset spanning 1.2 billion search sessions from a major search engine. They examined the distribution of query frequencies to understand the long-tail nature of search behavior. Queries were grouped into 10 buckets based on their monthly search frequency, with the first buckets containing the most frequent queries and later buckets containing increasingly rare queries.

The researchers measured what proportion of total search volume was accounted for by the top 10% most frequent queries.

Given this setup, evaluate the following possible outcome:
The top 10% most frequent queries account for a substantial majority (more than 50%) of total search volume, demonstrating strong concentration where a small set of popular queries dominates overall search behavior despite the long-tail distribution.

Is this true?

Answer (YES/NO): YES